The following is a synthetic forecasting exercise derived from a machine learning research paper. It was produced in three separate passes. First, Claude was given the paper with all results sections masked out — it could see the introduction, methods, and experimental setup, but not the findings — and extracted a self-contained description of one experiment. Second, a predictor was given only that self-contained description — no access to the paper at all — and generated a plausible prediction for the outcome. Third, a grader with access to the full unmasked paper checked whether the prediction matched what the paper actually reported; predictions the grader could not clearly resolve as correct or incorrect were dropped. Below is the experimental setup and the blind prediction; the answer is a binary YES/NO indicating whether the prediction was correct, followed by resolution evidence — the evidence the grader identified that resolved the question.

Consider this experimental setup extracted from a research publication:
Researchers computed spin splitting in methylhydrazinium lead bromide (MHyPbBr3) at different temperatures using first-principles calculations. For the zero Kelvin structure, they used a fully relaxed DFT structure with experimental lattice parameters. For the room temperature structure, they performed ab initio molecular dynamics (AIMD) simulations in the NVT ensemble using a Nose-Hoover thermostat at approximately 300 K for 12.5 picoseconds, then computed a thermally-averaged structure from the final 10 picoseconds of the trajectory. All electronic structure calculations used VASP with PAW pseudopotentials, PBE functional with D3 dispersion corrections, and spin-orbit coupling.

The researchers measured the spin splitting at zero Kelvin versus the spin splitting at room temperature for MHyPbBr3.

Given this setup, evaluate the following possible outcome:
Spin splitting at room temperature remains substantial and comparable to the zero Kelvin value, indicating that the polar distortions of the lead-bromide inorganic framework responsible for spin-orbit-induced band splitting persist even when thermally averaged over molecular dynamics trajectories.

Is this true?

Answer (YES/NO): YES